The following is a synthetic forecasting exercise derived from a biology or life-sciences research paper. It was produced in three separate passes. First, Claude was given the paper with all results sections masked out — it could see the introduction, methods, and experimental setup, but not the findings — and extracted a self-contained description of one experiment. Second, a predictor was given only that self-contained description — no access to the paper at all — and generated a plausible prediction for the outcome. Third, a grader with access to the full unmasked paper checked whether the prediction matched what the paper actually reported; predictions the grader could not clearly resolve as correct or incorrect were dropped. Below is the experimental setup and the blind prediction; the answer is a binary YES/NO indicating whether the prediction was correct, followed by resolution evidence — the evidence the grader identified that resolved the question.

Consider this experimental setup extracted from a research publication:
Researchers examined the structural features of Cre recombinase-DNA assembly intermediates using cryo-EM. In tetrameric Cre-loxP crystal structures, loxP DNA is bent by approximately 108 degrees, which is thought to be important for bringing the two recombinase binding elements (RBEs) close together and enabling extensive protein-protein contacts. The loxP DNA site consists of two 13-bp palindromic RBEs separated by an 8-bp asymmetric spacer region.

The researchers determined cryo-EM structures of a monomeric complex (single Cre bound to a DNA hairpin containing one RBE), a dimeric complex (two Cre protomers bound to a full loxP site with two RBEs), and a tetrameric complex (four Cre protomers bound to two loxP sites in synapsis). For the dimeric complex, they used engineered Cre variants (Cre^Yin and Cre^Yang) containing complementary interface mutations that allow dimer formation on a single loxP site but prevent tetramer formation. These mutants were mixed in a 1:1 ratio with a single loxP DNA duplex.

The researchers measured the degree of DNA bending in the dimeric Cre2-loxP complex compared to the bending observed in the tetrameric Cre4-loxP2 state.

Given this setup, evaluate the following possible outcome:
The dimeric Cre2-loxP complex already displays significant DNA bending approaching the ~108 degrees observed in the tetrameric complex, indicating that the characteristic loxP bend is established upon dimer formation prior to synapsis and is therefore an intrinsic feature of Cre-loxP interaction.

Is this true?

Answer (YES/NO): NO